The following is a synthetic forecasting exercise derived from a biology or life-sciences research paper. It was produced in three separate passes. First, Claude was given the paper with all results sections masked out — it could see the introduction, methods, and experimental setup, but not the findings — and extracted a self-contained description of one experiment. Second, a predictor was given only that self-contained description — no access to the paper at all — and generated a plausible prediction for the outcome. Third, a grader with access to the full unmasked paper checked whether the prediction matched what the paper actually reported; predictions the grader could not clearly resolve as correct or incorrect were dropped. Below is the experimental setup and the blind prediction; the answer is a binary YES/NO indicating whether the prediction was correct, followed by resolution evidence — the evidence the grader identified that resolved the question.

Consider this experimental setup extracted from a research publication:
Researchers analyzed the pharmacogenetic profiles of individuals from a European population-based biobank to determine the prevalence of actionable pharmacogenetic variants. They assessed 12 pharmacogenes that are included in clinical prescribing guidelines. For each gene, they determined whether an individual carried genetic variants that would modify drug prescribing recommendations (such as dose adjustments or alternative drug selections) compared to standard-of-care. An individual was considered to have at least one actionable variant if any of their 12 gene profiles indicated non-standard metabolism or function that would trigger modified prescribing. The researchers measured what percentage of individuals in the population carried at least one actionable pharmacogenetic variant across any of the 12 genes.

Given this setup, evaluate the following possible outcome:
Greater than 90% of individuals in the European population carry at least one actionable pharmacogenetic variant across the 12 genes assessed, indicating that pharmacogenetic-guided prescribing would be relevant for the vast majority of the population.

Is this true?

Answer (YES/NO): YES